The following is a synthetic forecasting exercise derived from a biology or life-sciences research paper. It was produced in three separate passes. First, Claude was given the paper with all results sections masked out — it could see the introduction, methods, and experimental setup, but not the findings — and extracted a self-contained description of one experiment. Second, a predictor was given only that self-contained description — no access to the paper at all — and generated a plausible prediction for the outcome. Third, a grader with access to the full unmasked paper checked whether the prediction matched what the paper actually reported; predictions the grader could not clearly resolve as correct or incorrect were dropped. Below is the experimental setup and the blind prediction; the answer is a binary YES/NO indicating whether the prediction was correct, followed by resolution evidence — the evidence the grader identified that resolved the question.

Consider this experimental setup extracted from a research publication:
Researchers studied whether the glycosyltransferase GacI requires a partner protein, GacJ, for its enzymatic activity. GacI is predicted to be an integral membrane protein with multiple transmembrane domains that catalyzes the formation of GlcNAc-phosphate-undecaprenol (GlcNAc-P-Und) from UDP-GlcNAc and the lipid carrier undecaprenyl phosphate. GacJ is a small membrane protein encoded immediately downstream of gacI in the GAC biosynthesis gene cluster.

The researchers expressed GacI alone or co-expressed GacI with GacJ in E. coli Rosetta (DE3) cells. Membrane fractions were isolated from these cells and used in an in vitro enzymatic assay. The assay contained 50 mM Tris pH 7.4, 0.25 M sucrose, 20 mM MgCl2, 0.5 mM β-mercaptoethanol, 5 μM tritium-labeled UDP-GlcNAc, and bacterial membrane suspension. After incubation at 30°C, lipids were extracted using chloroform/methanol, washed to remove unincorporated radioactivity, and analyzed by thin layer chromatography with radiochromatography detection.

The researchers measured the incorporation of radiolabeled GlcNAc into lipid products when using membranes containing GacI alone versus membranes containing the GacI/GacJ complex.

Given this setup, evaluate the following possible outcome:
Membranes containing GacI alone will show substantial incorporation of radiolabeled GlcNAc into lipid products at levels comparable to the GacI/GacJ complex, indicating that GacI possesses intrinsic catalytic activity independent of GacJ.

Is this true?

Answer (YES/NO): NO